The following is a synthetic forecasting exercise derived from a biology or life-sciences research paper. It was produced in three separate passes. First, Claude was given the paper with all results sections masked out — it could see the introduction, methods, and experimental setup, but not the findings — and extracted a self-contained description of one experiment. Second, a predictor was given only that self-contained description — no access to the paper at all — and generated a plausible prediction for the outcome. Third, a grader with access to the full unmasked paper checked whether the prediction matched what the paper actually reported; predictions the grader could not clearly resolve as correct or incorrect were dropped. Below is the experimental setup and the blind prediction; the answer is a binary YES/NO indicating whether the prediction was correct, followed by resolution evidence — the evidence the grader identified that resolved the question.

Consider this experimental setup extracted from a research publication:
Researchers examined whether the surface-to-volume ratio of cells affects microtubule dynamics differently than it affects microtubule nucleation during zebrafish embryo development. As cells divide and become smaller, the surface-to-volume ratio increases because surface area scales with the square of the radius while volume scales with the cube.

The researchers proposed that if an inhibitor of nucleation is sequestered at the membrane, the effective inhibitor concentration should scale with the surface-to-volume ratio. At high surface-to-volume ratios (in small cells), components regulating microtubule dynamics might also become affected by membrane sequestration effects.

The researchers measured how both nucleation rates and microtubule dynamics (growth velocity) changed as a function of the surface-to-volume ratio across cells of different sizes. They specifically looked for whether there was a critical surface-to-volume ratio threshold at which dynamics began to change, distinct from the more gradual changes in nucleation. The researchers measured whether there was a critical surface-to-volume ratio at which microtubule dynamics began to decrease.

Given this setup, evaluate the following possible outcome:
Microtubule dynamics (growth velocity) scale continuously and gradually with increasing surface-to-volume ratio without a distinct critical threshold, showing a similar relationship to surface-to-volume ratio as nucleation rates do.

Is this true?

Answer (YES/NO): NO